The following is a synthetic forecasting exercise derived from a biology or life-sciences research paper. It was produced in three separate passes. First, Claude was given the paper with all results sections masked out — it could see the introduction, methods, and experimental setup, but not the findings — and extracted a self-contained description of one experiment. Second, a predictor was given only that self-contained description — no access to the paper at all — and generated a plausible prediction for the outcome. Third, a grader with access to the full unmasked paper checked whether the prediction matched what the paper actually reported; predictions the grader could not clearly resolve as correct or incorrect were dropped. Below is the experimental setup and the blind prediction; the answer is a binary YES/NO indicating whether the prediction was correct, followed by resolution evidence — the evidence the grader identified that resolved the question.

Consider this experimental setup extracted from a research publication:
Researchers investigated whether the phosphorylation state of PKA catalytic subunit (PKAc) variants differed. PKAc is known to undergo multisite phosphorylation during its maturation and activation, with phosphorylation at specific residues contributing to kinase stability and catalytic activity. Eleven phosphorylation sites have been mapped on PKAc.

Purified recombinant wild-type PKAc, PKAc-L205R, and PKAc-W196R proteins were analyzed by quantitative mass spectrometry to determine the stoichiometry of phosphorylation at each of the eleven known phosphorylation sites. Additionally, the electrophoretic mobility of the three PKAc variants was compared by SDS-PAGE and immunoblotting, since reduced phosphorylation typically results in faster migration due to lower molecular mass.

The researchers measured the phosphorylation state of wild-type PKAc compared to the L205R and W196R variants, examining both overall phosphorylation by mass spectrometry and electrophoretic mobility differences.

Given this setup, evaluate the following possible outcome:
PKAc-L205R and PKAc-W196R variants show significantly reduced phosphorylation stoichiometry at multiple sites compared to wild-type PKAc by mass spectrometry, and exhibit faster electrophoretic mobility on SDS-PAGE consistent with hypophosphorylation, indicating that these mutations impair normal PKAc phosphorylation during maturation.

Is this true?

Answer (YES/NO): NO